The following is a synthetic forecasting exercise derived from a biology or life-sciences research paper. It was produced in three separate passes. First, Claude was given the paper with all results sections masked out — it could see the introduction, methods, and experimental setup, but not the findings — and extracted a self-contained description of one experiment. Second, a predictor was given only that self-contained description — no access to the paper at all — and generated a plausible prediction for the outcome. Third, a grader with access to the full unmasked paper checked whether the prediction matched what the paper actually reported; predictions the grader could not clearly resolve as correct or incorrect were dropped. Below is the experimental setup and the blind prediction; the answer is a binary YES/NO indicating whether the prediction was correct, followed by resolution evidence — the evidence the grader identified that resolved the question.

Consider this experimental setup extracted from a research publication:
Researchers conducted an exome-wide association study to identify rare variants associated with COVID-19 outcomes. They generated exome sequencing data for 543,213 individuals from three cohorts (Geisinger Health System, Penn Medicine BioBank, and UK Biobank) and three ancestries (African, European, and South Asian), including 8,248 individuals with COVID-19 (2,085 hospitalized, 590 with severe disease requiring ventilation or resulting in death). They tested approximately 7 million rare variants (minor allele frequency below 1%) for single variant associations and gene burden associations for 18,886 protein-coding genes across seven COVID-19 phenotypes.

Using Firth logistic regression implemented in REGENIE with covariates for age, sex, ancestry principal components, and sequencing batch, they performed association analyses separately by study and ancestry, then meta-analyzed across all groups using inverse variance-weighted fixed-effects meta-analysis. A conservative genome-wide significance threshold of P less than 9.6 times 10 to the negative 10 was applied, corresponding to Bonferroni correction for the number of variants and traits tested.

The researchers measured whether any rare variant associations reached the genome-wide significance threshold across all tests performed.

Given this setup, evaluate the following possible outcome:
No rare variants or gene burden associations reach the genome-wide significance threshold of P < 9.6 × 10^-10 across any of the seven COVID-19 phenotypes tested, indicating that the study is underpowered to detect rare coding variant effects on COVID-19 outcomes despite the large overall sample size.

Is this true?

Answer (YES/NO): YES